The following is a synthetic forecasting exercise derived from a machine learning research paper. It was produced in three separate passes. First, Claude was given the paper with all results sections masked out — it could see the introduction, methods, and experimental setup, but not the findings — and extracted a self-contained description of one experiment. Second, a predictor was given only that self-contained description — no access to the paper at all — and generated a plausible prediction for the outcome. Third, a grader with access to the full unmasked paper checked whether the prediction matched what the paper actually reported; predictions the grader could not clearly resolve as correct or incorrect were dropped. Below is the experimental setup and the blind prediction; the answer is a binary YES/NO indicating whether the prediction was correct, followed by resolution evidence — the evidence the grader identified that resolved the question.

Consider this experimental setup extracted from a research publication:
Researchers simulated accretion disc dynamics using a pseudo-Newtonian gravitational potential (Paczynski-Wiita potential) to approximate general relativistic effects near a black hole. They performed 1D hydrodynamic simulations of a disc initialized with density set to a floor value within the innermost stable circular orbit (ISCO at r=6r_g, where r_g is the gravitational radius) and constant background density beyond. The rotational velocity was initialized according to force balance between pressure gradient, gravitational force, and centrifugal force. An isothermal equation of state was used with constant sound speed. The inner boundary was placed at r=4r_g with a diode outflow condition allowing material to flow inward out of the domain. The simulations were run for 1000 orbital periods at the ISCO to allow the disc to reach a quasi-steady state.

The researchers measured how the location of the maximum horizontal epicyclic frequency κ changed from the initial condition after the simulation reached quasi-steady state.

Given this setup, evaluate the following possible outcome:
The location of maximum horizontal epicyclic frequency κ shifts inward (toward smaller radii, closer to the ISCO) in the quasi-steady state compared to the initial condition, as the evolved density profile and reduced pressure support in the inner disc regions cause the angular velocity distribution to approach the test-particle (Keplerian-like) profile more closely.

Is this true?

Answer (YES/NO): NO